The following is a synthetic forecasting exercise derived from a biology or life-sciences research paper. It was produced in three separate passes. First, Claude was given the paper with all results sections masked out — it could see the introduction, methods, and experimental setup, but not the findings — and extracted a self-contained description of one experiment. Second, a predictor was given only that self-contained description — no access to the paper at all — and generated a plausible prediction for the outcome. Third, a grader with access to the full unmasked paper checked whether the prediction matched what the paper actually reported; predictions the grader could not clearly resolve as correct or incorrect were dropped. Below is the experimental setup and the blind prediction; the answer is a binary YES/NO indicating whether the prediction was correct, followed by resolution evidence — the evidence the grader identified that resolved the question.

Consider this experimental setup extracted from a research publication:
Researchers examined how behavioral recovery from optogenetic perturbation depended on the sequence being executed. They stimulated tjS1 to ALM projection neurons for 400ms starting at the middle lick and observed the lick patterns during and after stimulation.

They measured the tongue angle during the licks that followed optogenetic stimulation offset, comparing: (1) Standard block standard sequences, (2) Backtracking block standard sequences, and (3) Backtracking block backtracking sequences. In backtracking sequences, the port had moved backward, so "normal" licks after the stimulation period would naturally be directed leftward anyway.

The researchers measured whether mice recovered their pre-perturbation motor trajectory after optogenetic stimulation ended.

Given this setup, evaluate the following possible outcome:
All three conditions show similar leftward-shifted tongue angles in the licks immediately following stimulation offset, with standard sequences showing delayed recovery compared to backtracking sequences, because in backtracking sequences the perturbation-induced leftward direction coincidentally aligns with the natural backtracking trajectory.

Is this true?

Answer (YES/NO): NO